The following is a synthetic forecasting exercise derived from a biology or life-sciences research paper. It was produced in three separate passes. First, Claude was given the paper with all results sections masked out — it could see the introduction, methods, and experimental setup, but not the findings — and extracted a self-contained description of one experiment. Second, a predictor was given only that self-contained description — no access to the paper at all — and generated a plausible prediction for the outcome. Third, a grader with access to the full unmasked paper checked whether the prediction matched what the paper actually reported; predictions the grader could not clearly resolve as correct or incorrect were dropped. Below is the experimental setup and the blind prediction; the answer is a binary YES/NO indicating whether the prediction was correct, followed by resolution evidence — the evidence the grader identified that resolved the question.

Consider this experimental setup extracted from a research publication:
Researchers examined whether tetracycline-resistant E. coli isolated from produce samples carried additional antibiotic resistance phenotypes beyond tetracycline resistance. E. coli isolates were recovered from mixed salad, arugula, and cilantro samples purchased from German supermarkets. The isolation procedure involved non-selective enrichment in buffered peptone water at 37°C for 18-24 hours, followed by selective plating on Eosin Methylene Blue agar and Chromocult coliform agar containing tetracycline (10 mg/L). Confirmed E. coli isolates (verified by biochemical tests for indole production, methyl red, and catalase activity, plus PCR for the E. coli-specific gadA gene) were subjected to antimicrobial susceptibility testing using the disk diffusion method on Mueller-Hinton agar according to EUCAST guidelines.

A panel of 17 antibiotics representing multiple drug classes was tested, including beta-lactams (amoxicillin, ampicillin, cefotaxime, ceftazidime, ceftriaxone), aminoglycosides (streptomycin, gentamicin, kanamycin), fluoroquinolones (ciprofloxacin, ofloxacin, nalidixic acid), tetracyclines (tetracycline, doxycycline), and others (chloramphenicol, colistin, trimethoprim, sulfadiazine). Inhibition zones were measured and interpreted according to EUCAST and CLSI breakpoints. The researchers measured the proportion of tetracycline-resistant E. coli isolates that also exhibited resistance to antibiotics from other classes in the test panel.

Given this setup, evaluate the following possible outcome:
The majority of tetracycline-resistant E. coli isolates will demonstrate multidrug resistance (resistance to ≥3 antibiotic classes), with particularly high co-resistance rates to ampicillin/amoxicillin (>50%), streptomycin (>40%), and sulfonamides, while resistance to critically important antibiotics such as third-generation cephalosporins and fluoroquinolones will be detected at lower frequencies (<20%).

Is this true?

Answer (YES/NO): NO